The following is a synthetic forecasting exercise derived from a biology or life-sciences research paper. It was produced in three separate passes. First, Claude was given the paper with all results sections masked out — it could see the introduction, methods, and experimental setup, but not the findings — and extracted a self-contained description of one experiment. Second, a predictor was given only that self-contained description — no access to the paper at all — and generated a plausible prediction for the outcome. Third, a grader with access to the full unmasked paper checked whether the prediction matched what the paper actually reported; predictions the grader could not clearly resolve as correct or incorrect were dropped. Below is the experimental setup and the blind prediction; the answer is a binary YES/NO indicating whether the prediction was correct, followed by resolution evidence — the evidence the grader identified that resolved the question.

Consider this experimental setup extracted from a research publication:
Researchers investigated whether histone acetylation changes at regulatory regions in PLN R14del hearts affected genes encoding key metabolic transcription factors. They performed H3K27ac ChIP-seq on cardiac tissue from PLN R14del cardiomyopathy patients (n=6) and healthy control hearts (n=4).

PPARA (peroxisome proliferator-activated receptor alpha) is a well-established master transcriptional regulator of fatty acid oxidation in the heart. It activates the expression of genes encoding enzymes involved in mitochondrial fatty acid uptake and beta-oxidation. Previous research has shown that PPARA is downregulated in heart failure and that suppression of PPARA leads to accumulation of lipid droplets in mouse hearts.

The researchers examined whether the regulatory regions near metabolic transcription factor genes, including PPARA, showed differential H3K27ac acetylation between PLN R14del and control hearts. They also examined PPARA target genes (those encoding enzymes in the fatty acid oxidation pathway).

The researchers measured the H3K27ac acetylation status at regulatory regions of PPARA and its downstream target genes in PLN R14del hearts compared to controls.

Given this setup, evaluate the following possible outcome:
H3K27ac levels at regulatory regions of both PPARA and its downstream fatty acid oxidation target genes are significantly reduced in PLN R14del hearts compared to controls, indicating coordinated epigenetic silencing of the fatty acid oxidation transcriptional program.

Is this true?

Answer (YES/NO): NO